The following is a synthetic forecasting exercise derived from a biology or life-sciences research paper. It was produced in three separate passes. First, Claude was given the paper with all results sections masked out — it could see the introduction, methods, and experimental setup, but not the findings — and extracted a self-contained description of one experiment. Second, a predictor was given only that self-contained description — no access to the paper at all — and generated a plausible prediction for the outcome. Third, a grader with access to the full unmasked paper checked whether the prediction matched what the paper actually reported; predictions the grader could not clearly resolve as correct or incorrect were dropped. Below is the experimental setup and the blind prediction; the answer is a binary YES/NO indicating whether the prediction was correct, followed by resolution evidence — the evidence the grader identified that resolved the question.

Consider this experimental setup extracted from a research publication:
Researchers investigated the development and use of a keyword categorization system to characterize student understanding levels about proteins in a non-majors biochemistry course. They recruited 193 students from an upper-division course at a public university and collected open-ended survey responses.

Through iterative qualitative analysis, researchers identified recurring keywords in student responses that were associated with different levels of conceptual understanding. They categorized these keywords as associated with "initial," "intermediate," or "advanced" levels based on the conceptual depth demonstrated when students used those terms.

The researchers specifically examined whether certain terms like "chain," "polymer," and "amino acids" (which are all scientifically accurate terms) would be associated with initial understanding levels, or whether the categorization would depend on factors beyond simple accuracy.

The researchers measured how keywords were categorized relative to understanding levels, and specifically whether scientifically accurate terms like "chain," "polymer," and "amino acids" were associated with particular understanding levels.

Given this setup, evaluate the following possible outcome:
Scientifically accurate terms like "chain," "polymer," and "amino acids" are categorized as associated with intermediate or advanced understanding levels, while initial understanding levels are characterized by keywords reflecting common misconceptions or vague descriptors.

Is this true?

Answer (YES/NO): NO